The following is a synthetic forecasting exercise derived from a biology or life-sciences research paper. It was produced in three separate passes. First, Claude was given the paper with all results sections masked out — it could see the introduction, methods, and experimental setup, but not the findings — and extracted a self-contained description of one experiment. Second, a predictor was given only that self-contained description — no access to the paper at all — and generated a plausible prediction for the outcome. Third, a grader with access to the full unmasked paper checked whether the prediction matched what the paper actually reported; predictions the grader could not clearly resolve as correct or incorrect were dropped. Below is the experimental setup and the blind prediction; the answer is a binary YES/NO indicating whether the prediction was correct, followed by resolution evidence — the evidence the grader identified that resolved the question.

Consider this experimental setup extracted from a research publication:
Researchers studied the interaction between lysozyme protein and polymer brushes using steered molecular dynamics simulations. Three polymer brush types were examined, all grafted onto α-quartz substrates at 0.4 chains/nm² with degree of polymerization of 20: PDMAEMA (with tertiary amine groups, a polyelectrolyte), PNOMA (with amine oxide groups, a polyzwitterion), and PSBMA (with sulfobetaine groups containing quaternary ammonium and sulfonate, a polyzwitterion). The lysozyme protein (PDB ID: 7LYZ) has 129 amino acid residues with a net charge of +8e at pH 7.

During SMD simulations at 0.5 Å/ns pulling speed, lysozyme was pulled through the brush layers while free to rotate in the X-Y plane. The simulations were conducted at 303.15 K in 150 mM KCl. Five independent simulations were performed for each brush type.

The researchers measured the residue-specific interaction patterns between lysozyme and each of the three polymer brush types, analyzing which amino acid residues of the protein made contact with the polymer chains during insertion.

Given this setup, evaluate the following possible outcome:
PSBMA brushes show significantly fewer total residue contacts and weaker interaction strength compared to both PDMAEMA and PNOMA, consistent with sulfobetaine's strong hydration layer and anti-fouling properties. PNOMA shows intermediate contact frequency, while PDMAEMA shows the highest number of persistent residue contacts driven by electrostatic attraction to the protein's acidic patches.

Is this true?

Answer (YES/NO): NO